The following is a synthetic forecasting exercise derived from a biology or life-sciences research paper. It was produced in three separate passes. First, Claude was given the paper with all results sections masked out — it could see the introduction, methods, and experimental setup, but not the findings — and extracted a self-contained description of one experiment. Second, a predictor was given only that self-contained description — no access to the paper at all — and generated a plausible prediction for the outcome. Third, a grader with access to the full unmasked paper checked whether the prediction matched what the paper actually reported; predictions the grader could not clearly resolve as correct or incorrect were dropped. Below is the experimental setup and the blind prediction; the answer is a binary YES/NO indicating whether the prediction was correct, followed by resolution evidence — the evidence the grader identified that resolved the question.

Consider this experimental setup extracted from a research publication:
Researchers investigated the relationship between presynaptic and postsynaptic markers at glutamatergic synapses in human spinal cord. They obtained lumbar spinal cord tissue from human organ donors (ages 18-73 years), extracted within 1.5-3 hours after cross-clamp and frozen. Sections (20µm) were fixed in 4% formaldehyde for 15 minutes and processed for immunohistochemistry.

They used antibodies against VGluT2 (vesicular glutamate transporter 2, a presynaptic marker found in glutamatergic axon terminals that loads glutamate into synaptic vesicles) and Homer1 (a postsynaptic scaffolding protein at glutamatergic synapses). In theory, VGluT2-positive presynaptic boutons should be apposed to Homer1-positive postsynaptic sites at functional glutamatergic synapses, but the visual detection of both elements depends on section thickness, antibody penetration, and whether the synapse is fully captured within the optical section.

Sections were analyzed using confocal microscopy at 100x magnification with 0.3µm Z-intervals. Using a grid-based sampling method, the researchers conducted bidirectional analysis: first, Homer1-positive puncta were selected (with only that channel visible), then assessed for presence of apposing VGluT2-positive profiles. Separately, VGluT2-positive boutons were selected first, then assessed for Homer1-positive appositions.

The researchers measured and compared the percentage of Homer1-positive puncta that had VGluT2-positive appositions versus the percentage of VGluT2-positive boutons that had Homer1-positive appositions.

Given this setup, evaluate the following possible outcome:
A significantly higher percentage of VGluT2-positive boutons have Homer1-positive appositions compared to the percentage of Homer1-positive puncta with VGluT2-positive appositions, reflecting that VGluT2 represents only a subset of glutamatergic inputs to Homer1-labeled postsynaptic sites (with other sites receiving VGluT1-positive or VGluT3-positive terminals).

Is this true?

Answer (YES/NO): NO